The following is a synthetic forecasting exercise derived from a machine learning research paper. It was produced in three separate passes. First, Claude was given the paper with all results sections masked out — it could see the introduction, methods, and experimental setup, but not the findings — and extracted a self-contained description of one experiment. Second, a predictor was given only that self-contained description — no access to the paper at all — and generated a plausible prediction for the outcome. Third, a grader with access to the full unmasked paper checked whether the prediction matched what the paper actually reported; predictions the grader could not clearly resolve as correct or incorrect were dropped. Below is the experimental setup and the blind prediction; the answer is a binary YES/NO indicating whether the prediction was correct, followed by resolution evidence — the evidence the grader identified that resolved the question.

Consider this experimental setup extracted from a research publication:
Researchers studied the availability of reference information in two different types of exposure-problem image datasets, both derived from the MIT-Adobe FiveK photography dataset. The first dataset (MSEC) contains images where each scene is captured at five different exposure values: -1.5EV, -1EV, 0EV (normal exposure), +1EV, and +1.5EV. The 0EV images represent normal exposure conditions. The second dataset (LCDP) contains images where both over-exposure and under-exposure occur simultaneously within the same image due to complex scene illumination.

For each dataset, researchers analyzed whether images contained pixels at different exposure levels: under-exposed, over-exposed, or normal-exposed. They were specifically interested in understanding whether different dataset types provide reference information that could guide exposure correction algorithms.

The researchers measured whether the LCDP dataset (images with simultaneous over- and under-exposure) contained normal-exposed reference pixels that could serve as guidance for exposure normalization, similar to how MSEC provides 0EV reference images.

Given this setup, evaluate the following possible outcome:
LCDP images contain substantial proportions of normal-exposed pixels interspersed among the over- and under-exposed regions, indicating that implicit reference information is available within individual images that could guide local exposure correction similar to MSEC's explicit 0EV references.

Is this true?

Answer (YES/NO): NO